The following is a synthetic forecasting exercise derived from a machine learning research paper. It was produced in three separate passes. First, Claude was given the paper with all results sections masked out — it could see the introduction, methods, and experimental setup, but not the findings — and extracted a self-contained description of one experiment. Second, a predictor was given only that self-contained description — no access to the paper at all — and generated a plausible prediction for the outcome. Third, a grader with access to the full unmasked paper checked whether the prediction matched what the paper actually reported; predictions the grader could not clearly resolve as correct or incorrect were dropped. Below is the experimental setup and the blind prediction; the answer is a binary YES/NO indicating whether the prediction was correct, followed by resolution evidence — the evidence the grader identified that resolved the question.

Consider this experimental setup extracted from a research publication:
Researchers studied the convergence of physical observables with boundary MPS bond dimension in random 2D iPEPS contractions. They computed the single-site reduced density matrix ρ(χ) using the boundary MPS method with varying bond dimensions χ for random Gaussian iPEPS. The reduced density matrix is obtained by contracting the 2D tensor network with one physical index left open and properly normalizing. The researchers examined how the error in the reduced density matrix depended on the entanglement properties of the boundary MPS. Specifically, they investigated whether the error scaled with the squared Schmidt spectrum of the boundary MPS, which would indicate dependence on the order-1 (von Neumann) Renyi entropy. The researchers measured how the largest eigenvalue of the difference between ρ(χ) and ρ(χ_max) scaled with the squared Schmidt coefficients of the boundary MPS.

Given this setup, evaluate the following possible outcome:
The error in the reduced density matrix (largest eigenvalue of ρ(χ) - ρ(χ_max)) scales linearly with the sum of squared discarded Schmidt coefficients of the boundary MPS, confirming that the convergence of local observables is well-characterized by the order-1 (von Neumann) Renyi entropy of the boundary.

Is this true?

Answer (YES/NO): YES